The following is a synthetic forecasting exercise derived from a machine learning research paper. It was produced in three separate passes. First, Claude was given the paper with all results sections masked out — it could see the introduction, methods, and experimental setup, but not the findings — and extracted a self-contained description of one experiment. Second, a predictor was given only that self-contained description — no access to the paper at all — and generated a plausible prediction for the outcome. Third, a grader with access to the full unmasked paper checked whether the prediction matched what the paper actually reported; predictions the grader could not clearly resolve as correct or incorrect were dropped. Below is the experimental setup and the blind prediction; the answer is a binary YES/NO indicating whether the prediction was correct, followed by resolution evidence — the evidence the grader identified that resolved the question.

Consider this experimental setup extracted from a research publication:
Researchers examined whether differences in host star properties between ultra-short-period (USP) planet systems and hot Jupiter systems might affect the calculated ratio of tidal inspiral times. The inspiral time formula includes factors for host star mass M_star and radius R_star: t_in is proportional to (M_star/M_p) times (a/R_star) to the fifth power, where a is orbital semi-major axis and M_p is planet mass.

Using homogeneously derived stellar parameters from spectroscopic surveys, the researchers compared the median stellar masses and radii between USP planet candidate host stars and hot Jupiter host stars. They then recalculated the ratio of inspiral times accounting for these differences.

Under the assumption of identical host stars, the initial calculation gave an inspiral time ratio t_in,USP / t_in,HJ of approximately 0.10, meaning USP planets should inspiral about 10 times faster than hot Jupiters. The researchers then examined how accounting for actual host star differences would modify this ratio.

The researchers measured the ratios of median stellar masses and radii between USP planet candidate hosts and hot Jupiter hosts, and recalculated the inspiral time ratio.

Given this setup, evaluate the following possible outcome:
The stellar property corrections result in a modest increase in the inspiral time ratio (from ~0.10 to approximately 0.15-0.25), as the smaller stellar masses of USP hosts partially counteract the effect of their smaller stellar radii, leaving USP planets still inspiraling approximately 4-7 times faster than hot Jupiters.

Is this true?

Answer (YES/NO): NO